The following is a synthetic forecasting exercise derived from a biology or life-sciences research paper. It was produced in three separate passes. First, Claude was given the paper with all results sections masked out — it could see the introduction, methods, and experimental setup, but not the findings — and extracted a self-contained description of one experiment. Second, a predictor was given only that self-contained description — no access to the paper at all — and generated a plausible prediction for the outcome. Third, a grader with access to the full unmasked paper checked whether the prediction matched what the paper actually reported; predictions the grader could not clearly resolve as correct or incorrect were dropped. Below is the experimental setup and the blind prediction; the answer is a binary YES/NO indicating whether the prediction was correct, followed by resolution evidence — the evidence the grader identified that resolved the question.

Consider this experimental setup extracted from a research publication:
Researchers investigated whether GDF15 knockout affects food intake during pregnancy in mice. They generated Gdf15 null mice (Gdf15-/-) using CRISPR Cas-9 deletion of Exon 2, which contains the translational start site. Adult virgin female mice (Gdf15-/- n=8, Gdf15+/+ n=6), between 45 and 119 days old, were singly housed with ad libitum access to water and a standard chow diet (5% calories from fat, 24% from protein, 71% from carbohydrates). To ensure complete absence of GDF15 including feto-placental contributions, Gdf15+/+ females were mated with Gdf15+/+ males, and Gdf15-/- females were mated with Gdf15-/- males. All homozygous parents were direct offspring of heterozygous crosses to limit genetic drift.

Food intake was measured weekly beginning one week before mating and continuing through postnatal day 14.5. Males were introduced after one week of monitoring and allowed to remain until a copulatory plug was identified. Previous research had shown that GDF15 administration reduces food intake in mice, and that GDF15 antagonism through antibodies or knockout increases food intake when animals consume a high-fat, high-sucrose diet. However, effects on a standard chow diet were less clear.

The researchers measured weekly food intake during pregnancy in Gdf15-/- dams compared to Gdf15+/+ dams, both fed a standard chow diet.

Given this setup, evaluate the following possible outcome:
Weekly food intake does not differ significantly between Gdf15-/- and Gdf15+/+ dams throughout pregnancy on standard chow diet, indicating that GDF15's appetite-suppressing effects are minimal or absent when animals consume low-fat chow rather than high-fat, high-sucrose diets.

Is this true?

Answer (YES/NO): YES